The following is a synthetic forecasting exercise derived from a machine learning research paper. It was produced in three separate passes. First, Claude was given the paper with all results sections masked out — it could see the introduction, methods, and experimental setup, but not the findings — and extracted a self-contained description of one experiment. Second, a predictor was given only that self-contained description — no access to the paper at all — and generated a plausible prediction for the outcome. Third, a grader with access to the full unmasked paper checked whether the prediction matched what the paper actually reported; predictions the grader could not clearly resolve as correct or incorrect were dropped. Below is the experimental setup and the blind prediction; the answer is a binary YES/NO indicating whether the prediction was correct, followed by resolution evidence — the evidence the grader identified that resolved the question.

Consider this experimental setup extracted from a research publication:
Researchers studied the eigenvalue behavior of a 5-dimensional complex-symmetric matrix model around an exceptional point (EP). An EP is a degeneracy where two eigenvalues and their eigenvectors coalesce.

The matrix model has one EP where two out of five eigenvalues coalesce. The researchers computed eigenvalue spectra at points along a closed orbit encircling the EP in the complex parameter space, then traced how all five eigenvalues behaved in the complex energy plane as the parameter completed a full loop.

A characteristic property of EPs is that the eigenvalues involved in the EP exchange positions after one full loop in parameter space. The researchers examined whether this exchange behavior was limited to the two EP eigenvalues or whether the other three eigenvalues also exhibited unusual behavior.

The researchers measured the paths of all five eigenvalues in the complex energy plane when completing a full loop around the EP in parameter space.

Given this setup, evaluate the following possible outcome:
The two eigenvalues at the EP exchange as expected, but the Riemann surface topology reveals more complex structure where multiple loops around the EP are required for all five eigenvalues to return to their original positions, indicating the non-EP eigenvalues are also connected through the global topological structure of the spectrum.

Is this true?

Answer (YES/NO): NO